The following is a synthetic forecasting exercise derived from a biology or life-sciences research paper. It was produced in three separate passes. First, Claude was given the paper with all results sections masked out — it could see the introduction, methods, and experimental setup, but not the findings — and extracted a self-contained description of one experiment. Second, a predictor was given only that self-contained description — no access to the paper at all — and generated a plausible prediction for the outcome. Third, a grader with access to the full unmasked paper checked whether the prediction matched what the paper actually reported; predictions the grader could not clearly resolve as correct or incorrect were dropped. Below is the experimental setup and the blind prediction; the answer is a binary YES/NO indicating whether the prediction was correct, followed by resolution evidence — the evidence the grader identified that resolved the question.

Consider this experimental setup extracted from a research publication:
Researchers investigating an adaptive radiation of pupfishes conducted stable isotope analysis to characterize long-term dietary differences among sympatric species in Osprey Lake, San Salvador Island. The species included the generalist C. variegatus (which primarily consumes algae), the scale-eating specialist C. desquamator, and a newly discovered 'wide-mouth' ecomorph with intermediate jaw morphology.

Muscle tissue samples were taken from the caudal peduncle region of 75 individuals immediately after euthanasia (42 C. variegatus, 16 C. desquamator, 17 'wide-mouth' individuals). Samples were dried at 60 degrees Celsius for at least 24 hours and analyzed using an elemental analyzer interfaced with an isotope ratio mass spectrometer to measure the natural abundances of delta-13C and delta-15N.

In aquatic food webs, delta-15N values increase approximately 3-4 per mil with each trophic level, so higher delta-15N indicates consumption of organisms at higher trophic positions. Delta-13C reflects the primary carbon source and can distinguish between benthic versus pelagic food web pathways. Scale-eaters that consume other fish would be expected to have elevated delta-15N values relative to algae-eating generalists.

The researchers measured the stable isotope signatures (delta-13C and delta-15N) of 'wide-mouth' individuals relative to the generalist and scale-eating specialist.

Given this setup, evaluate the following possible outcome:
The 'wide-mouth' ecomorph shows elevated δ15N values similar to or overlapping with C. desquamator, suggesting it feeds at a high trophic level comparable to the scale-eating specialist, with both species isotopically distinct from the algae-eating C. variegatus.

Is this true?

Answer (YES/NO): NO